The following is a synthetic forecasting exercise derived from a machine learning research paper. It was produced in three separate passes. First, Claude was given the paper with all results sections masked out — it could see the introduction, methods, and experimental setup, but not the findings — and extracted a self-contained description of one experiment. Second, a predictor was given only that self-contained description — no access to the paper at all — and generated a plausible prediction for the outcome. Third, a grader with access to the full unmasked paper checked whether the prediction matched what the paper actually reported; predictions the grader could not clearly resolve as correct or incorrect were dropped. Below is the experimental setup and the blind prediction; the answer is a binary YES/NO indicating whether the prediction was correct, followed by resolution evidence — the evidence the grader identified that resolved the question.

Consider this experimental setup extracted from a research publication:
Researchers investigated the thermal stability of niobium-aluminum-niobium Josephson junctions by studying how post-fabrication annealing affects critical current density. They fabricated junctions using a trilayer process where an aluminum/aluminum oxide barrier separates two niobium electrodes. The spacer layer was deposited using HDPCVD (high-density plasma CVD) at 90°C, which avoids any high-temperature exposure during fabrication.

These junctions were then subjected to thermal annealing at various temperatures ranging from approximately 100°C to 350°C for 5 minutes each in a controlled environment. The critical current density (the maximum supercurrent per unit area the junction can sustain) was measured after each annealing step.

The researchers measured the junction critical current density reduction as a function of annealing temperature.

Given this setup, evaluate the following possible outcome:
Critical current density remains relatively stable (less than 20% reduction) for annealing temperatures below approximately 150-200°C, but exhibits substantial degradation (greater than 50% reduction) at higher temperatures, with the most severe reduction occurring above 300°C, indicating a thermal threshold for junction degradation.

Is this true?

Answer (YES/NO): YES